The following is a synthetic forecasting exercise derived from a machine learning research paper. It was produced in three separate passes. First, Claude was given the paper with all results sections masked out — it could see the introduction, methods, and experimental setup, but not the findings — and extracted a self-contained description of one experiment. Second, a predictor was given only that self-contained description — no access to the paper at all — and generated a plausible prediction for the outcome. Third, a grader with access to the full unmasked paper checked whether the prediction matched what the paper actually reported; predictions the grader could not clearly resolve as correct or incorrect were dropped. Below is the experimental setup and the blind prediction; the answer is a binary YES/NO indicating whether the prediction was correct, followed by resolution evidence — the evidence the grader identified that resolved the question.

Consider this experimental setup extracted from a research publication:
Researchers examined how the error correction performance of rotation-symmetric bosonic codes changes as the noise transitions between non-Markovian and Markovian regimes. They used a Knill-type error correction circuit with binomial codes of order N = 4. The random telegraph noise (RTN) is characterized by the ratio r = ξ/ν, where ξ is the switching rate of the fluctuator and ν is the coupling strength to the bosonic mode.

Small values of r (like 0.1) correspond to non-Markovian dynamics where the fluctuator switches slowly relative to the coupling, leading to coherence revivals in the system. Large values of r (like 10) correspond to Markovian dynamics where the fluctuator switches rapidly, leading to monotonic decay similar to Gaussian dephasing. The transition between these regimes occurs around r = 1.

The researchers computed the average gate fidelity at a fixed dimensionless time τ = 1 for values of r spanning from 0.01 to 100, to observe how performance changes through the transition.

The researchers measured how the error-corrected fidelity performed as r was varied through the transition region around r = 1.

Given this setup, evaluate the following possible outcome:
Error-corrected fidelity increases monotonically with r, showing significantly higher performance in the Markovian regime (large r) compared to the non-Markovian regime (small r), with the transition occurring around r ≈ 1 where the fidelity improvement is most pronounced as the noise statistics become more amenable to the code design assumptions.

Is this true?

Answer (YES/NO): NO